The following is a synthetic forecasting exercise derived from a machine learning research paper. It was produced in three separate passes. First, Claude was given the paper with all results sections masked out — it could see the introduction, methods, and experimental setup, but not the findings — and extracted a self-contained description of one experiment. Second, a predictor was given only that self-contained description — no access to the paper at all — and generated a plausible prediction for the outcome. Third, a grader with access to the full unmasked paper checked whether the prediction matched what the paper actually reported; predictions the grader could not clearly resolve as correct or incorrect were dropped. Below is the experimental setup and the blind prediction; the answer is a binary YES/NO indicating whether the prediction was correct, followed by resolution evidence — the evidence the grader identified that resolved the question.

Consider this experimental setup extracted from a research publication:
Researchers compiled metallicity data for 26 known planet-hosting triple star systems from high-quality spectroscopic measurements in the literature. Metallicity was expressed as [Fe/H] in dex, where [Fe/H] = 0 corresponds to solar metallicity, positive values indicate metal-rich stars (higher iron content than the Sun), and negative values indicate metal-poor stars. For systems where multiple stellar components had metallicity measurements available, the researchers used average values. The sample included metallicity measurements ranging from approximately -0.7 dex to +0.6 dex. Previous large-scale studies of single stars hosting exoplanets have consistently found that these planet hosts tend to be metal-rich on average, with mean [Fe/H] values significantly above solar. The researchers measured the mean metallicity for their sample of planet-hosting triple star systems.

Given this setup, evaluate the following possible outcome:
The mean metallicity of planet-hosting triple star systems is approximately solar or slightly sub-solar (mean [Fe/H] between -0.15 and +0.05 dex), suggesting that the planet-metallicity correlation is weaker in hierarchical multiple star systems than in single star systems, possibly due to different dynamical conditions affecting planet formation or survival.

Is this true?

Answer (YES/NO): YES